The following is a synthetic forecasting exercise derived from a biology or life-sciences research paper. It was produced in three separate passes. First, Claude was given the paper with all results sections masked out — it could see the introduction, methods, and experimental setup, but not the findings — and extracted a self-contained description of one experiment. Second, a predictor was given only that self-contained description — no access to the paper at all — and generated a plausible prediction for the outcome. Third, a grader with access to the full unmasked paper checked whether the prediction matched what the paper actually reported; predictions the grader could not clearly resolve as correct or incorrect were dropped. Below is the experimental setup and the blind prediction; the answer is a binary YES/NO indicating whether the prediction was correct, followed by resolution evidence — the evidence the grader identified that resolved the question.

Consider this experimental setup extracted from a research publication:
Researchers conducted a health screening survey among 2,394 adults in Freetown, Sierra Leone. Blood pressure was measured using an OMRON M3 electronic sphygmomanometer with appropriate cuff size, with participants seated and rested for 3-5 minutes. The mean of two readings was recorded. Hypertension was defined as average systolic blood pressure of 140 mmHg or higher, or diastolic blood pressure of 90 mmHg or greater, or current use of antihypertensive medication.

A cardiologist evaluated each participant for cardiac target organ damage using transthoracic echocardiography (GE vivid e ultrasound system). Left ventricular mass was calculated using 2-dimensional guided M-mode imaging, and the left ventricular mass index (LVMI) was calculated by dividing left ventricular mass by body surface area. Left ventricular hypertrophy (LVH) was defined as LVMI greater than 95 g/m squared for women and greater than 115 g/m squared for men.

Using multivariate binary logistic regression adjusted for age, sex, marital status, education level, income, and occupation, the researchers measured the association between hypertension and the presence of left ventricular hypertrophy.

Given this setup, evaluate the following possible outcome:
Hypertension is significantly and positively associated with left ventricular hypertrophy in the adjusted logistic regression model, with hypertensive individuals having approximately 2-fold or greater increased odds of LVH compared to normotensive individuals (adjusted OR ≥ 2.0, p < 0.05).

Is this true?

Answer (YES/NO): NO